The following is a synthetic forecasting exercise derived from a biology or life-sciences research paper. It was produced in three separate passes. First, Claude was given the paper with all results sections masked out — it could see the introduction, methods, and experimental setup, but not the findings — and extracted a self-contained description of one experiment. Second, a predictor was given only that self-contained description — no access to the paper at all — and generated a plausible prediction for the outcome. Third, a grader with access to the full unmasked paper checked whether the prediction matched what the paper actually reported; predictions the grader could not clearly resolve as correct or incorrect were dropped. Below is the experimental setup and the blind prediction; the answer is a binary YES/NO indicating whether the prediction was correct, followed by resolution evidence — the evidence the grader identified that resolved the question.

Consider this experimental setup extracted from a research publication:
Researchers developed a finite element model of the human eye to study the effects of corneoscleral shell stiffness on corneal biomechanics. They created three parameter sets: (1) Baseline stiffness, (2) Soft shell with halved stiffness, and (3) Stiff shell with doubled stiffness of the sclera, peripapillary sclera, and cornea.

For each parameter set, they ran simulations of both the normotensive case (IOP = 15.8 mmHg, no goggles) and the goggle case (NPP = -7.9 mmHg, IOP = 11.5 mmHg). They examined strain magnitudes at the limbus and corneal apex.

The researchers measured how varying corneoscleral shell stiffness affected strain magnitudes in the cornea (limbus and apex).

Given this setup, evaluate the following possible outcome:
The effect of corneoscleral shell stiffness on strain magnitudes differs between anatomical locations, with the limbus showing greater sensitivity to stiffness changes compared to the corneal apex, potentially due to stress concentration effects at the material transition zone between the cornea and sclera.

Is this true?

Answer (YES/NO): NO